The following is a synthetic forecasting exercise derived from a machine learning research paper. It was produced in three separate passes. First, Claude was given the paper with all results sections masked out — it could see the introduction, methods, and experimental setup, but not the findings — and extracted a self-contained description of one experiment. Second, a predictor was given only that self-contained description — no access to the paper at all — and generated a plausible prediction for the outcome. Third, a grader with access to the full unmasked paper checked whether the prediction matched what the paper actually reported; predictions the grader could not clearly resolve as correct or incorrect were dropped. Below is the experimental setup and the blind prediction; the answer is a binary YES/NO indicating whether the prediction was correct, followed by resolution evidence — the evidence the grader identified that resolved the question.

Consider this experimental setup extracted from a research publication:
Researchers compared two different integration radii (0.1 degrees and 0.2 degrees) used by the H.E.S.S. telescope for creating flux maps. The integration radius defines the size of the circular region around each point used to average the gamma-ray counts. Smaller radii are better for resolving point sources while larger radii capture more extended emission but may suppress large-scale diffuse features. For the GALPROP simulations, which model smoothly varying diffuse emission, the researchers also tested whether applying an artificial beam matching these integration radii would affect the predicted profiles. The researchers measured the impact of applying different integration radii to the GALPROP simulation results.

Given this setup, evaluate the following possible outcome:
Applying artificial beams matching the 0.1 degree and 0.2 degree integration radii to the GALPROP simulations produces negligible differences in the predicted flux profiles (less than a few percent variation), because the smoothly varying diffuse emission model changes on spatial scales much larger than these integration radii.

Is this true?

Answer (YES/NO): YES